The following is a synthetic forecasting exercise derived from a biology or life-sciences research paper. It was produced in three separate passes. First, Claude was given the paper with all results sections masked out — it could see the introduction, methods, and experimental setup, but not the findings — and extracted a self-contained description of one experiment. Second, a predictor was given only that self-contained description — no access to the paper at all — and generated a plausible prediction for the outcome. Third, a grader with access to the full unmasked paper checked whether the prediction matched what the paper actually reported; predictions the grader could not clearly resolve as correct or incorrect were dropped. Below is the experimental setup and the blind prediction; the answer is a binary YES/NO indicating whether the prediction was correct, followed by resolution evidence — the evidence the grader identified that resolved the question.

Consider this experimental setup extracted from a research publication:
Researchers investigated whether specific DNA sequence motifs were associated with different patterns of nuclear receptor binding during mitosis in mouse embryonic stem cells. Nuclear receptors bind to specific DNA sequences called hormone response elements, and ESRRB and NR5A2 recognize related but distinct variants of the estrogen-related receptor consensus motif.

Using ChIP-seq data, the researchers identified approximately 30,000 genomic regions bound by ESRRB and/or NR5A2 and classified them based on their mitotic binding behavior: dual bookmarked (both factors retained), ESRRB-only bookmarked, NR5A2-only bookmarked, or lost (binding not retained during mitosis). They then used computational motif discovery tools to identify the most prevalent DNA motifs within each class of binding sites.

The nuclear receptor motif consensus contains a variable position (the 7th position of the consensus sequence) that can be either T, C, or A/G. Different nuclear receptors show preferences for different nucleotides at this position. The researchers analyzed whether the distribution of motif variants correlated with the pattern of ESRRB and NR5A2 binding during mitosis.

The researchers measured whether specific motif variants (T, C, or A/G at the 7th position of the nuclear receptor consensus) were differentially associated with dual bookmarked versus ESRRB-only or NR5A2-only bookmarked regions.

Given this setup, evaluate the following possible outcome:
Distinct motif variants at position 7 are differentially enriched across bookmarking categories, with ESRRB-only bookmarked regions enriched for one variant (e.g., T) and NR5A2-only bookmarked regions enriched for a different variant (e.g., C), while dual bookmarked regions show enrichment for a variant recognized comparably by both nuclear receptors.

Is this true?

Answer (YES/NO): YES